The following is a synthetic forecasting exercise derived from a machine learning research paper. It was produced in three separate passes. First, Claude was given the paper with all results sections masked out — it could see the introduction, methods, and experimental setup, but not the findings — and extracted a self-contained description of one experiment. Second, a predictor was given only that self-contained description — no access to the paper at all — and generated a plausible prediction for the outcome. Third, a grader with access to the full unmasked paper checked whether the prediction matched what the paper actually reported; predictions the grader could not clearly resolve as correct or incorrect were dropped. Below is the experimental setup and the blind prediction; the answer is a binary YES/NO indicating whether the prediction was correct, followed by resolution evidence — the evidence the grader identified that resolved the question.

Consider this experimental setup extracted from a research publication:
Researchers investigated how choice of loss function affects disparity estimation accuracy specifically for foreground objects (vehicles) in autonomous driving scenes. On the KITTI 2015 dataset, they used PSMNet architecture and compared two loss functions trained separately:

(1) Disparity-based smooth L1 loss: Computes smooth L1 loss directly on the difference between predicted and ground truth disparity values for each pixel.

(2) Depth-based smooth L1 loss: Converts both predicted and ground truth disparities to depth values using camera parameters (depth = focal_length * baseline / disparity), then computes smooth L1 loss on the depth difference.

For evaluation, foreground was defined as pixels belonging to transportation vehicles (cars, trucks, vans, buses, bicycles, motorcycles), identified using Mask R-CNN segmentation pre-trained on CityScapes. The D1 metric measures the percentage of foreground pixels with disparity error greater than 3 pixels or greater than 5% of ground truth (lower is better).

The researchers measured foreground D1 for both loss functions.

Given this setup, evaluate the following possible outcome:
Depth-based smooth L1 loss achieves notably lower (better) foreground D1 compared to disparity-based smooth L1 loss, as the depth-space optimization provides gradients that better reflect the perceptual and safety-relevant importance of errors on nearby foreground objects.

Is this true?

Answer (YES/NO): YES